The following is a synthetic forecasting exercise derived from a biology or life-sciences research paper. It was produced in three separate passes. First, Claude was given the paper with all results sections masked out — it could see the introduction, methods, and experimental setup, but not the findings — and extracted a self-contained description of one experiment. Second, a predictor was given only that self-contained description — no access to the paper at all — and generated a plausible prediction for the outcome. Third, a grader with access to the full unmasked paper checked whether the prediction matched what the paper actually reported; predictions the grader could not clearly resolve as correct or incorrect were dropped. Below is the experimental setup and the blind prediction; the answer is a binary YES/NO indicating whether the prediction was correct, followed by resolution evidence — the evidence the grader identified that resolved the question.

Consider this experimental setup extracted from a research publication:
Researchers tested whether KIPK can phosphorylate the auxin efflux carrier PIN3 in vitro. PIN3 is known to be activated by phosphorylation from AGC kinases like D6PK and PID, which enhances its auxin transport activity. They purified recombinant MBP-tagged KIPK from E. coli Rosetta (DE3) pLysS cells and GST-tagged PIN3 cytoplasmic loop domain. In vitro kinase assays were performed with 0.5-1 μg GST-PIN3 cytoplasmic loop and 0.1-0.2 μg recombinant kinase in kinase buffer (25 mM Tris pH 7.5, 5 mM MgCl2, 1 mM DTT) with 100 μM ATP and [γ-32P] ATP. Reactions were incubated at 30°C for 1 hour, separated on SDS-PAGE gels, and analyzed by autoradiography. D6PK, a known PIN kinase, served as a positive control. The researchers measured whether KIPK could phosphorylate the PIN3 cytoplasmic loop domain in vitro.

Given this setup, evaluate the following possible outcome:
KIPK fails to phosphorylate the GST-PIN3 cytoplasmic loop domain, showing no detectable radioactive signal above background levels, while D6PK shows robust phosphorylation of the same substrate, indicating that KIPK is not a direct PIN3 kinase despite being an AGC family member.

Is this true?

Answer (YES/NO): NO